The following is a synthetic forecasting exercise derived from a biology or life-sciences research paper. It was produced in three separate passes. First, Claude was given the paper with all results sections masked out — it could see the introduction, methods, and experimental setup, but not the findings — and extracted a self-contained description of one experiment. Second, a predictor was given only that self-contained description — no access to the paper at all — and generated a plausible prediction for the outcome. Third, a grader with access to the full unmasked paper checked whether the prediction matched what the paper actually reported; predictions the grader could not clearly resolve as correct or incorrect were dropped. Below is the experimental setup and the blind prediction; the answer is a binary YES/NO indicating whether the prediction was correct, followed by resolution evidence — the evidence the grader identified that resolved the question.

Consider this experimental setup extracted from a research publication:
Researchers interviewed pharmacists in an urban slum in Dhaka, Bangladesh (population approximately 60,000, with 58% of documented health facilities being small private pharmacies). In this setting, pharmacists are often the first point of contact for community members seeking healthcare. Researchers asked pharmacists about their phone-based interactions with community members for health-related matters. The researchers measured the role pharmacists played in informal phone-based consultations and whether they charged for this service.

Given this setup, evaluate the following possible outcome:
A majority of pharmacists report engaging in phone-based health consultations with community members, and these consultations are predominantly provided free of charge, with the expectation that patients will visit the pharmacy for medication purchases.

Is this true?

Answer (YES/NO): YES